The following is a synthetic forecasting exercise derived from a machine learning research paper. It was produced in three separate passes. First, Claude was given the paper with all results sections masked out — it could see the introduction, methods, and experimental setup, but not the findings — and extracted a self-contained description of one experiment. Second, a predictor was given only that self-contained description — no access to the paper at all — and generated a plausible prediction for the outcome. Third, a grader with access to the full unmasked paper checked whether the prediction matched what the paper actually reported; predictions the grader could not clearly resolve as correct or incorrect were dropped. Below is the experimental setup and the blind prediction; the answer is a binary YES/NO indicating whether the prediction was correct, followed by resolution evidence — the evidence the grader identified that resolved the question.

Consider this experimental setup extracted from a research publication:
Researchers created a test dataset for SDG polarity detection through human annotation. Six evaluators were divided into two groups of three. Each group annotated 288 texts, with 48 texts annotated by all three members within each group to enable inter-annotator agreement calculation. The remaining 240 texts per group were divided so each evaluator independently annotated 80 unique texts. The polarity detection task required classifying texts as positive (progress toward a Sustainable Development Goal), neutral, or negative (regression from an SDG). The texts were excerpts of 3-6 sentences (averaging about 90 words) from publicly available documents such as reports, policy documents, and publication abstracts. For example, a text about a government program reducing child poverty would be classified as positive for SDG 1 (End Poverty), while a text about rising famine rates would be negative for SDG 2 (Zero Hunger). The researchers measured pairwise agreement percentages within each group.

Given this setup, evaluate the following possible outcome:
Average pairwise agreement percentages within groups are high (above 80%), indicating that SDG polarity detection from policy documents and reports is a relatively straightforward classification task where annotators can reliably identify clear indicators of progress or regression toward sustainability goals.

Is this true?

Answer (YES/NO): NO